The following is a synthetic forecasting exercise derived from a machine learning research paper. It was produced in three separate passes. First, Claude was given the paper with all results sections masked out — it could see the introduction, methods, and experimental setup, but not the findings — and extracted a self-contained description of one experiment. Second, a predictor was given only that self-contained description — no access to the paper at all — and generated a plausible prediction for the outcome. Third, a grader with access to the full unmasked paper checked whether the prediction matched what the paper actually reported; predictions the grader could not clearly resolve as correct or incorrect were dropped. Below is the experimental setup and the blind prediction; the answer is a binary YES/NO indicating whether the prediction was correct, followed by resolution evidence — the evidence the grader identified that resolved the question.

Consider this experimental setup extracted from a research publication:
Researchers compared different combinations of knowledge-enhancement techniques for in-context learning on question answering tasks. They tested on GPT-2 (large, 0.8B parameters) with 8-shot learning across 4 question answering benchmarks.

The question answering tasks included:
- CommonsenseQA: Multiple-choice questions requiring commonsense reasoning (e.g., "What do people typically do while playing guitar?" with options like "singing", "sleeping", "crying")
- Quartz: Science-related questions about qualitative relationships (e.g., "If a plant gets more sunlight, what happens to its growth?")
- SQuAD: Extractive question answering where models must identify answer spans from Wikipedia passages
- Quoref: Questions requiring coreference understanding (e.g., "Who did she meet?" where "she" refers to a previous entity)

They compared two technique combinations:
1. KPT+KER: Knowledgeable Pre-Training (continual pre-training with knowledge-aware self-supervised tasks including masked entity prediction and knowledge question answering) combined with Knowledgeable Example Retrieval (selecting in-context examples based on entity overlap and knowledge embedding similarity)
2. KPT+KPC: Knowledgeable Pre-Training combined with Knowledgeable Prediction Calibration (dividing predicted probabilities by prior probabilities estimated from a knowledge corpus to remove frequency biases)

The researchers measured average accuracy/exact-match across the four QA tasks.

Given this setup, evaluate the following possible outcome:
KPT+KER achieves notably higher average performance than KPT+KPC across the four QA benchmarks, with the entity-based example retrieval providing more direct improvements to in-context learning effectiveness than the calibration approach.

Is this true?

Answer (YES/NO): NO